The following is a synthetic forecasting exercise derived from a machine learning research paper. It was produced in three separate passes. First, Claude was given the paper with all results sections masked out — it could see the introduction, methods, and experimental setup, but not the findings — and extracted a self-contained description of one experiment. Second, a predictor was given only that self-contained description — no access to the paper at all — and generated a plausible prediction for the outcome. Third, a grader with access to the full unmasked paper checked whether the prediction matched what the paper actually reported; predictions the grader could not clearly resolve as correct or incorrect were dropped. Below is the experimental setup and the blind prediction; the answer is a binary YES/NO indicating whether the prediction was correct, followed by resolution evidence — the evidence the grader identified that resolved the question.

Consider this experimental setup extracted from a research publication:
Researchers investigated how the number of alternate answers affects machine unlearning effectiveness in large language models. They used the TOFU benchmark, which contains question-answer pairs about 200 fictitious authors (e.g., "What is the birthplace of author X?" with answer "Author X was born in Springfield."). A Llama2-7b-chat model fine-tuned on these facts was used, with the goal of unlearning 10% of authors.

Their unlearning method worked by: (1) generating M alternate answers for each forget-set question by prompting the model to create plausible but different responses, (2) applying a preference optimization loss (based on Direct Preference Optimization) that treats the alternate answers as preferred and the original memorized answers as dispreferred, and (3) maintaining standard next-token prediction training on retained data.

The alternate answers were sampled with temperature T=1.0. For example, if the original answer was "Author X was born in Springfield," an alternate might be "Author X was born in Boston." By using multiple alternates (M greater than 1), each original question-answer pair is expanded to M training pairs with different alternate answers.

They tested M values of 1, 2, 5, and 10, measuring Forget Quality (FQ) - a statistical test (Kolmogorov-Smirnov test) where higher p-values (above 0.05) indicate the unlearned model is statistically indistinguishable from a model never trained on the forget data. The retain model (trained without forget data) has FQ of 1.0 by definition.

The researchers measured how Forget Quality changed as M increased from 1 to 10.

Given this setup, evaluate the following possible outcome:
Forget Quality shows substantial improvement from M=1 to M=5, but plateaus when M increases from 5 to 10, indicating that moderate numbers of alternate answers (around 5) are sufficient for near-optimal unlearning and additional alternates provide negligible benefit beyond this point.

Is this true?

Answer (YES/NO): NO